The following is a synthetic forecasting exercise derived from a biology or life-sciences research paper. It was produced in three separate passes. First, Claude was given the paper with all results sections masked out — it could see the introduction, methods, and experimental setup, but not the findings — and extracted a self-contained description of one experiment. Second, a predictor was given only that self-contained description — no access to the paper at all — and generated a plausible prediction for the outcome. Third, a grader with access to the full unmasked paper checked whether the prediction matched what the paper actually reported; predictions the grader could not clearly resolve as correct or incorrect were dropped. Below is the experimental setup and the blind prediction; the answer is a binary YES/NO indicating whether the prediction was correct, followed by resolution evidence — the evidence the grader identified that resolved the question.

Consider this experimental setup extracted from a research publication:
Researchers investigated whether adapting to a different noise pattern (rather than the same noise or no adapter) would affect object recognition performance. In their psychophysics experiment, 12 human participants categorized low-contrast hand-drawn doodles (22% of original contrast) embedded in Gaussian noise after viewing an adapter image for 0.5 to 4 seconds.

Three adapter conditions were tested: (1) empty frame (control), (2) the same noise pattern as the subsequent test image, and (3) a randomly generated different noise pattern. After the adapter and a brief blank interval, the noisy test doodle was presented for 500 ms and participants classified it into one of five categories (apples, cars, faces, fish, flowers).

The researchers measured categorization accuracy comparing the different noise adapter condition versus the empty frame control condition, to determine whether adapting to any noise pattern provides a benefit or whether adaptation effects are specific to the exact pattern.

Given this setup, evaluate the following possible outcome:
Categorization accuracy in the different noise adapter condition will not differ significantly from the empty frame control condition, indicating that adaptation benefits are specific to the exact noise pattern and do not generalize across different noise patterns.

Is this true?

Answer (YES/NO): YES